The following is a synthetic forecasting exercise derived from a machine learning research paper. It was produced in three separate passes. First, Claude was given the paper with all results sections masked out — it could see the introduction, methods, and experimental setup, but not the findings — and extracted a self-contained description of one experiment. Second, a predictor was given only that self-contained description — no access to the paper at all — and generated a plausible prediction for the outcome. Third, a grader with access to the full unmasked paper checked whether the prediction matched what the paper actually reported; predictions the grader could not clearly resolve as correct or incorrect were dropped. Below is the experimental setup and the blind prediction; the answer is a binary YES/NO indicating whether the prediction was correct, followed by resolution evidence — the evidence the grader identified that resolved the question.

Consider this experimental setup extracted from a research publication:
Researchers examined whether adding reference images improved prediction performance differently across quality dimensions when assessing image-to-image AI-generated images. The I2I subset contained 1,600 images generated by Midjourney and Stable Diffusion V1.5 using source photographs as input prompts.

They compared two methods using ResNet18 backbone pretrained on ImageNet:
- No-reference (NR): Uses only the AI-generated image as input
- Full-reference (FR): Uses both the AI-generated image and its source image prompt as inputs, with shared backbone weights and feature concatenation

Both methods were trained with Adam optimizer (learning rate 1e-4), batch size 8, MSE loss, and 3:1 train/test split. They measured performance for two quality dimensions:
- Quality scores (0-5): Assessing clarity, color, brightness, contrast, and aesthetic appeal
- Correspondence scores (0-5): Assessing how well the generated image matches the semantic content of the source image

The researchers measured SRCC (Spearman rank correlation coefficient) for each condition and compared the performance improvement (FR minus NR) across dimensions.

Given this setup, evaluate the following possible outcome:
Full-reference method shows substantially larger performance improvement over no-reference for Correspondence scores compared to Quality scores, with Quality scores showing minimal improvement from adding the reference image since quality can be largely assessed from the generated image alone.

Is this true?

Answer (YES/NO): NO